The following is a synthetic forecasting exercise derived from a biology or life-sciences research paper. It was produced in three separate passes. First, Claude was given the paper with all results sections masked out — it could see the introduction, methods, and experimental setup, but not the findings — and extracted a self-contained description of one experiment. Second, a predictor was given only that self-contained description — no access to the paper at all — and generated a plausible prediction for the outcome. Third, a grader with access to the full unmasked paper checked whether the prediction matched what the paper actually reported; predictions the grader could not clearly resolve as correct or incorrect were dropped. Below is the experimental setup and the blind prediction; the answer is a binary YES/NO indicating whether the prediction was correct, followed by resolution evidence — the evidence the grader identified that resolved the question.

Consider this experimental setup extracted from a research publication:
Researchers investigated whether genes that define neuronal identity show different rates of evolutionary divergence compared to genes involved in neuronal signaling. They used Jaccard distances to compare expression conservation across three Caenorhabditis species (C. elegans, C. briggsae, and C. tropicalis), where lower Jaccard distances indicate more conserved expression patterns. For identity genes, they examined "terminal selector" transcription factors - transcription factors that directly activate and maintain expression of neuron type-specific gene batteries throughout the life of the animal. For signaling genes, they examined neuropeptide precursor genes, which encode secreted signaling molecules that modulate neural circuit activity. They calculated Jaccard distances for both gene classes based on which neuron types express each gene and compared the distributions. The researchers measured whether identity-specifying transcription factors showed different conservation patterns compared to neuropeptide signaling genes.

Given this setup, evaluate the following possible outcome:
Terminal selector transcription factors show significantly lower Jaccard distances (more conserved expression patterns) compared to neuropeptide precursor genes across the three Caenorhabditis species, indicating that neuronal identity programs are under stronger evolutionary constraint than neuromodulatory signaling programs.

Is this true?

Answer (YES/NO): YES